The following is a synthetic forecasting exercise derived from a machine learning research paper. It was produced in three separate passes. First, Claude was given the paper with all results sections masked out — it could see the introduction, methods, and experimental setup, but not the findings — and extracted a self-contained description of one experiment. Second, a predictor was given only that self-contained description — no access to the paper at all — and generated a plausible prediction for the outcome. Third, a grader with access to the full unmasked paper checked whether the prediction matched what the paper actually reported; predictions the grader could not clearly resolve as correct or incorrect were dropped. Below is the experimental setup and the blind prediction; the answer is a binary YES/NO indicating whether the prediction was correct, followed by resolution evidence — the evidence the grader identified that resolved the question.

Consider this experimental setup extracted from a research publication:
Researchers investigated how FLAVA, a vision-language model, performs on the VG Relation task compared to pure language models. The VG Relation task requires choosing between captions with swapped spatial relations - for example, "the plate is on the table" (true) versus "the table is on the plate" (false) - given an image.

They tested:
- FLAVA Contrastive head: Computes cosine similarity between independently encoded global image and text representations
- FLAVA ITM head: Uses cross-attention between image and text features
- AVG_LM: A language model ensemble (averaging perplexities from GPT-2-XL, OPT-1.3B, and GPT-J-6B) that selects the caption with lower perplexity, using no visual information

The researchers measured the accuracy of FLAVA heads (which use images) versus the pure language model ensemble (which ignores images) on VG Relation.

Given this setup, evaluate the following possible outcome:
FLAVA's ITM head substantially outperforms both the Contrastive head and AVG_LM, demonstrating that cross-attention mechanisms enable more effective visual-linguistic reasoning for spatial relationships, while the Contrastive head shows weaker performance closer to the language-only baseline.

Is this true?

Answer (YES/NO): NO